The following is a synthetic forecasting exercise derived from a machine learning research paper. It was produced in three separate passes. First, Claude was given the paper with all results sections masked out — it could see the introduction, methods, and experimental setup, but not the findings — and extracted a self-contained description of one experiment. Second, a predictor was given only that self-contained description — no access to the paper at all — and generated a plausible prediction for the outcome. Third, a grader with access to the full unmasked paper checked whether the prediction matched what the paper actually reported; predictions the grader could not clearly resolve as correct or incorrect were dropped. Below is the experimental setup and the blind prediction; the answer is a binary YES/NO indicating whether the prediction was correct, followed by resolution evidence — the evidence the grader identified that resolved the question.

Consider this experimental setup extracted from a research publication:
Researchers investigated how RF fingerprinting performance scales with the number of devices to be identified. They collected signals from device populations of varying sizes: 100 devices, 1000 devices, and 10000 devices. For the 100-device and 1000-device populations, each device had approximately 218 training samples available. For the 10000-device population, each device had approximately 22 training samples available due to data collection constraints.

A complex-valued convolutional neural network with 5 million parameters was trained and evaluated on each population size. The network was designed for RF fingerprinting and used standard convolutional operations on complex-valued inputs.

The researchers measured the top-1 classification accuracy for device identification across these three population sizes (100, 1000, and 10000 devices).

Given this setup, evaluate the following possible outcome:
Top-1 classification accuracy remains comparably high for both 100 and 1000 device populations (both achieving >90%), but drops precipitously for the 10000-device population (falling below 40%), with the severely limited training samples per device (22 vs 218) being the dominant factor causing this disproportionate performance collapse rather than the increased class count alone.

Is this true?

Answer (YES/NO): NO